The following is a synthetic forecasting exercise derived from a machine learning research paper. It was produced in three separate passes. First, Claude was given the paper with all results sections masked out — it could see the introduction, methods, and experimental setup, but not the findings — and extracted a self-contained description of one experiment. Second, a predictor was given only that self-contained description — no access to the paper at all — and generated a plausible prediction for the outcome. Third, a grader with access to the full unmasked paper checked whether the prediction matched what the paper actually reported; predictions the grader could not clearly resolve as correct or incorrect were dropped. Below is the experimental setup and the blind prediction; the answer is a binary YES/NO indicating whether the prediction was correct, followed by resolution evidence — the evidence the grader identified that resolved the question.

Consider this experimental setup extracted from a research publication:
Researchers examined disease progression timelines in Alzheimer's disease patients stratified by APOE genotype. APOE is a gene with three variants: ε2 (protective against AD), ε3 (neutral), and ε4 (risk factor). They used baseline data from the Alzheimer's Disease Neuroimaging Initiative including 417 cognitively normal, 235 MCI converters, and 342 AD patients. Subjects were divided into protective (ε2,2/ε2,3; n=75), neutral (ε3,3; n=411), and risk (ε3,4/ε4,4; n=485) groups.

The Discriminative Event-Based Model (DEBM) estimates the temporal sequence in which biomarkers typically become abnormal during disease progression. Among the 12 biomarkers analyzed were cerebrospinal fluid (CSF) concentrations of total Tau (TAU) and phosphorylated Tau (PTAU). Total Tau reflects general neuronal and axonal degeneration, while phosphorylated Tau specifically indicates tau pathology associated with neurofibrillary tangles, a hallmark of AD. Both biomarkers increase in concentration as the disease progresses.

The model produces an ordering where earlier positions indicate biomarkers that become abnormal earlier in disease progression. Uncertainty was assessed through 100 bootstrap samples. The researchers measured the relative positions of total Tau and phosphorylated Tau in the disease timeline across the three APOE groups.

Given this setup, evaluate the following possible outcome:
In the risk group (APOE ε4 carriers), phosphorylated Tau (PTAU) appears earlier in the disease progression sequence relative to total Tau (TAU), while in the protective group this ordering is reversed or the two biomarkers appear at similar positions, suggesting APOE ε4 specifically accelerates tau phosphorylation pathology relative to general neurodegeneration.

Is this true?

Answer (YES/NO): NO